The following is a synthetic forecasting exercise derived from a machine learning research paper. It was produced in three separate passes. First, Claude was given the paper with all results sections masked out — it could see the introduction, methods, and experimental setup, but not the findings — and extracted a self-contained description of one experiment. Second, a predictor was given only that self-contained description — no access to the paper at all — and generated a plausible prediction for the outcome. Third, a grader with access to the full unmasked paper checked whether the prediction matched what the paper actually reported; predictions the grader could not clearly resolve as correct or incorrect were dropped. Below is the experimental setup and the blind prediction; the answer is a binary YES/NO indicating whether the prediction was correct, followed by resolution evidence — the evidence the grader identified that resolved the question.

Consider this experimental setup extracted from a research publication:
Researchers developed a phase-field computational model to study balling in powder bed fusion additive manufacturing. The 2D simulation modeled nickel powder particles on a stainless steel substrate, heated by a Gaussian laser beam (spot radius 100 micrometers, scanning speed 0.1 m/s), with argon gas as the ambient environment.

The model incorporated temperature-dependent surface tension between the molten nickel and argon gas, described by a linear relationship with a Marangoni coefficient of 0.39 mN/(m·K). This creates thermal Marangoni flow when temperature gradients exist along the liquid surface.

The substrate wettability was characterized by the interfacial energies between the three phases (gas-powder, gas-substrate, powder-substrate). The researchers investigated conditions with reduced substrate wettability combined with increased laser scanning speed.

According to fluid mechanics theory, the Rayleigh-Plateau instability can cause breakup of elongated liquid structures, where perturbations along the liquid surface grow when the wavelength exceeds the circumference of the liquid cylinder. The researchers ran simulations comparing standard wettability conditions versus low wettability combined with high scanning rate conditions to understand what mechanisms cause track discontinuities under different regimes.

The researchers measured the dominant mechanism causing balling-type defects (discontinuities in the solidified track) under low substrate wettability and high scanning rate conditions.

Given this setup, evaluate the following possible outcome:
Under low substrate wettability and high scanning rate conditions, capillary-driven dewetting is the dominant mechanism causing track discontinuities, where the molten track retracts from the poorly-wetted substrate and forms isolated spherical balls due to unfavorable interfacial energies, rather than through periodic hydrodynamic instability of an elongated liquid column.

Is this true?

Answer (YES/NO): NO